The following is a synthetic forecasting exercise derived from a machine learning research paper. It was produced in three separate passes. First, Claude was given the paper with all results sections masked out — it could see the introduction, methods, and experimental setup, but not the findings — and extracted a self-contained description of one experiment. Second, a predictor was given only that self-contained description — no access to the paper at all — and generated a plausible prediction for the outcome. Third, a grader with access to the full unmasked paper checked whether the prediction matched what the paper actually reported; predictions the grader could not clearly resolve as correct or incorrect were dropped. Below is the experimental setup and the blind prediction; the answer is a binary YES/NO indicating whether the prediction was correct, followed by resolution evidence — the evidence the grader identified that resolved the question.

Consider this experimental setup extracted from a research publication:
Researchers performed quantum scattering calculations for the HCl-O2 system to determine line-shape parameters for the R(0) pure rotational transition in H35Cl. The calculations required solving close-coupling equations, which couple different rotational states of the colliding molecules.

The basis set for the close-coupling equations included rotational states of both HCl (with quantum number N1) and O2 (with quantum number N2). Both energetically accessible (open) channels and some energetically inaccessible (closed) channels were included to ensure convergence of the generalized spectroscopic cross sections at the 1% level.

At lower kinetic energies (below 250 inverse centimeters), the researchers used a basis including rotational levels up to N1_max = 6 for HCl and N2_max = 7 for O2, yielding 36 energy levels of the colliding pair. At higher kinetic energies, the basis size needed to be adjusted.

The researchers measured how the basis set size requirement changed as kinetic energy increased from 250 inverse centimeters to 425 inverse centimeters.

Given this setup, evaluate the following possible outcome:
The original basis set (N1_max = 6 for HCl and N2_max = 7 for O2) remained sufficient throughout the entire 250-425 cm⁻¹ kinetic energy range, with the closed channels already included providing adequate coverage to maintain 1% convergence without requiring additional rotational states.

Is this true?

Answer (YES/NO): NO